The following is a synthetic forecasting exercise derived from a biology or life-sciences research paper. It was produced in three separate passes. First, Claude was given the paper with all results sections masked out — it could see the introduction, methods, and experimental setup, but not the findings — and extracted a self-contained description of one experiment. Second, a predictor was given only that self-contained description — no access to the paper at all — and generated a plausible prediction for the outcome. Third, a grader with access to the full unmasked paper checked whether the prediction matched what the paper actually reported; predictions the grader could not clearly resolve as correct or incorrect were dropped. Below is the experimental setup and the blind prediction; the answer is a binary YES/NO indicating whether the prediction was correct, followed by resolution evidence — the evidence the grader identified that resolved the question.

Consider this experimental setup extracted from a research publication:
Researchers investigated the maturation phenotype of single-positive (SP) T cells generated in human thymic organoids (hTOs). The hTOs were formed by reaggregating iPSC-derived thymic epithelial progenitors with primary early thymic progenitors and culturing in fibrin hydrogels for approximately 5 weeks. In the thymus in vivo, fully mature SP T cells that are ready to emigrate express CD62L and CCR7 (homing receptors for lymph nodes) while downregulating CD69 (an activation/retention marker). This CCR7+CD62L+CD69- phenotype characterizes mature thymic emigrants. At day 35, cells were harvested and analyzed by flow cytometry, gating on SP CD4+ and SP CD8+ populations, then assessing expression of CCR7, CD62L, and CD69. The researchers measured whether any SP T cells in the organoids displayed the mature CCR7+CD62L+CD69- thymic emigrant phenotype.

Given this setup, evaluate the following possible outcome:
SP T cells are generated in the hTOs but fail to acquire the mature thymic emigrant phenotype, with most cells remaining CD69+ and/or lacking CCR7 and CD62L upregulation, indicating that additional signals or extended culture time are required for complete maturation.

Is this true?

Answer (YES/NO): NO